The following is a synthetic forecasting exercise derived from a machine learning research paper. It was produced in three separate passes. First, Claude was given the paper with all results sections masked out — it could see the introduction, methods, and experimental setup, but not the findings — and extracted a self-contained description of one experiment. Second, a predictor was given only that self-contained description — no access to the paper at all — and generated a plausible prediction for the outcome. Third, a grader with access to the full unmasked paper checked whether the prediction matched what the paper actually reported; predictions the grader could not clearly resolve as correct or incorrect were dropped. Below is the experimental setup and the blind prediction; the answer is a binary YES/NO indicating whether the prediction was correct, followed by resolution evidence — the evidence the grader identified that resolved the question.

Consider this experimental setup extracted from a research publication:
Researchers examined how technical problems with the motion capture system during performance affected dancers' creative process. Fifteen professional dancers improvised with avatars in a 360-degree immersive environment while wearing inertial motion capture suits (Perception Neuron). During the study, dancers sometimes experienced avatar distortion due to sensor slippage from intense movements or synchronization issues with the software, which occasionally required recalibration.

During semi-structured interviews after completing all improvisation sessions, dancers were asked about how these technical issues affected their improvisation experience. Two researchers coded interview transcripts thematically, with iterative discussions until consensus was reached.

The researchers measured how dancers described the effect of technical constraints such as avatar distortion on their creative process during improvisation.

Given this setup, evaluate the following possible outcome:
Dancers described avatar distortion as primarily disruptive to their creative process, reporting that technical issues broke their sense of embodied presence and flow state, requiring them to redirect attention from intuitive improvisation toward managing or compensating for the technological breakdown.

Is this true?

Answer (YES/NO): NO